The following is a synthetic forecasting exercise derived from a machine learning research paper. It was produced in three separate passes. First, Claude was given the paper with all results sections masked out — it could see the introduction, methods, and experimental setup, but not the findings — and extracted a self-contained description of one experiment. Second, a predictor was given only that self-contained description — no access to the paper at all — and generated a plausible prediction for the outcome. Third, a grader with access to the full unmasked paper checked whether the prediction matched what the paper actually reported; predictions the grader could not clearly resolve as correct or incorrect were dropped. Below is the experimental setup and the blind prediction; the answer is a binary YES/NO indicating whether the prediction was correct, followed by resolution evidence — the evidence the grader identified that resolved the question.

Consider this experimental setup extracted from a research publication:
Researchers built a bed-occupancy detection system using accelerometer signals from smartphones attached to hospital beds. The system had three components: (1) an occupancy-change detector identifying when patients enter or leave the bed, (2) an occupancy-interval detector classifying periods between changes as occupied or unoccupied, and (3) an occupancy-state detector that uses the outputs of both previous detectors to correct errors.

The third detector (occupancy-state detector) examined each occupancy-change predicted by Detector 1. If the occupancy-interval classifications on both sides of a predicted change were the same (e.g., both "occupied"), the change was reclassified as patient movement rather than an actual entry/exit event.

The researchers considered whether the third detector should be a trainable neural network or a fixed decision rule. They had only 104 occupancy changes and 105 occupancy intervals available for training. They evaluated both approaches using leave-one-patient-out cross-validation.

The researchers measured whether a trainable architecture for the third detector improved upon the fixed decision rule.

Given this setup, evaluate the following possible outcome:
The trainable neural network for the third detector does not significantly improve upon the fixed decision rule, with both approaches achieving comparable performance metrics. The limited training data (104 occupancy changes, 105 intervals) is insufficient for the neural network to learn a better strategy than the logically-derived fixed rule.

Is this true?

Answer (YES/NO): NO